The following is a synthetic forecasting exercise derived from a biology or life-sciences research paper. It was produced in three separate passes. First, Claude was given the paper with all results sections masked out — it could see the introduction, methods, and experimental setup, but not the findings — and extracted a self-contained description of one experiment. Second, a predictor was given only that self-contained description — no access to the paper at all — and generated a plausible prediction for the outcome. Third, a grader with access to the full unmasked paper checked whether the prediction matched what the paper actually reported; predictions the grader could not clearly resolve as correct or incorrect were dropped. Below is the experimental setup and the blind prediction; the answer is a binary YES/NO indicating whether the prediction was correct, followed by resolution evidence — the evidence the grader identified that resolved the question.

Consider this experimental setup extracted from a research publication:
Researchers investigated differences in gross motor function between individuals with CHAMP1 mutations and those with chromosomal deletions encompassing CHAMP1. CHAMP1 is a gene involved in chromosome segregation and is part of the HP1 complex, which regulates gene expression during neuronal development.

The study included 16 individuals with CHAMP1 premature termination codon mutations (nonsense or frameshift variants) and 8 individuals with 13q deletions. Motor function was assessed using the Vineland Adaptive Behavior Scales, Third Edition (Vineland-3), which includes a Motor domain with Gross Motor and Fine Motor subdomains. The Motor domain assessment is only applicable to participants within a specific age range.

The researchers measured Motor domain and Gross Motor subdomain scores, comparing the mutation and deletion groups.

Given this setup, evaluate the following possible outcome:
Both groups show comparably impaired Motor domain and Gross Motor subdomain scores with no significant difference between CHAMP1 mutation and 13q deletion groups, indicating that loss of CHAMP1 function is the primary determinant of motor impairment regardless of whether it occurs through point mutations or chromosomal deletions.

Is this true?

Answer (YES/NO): NO